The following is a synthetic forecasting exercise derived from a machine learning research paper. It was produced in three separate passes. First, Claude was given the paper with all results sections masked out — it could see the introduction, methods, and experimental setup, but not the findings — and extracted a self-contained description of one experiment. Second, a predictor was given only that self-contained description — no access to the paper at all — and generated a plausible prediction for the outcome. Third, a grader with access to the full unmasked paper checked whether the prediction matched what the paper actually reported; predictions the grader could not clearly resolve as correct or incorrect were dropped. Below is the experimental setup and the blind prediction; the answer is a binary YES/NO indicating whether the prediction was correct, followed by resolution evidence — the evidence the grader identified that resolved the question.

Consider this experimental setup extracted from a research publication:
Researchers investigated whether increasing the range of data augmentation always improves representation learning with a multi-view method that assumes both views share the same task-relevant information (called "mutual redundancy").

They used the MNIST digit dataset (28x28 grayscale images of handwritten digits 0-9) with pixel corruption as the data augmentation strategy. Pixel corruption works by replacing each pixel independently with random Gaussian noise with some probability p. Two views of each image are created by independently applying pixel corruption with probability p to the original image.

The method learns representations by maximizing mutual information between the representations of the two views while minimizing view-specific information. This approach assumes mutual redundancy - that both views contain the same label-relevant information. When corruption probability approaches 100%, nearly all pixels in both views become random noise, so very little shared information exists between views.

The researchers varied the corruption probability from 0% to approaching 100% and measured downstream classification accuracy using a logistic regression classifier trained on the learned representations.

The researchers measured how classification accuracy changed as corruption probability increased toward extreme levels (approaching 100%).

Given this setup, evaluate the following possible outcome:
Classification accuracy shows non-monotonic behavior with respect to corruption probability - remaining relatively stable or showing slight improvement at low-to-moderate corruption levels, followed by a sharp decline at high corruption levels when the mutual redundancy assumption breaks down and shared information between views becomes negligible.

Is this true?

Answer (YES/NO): YES